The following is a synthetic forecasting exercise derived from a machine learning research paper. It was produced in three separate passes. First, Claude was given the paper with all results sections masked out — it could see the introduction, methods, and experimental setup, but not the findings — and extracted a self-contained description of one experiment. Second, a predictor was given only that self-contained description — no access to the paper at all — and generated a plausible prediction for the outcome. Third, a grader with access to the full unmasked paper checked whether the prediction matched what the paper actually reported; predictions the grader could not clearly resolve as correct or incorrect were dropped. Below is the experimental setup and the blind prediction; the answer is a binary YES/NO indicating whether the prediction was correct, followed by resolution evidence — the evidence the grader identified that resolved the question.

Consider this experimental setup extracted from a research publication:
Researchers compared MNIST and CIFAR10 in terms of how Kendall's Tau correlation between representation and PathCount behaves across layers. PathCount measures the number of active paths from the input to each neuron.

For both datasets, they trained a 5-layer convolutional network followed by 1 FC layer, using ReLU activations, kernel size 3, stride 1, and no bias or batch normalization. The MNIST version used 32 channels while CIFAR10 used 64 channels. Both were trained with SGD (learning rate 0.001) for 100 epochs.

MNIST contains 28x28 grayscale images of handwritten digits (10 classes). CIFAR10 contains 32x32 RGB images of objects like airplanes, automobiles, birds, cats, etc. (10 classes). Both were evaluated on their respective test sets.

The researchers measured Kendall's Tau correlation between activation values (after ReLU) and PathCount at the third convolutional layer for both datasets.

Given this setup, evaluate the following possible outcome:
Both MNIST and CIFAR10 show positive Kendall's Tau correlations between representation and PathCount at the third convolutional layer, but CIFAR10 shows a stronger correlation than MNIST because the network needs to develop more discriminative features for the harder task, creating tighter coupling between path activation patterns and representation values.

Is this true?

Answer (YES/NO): NO